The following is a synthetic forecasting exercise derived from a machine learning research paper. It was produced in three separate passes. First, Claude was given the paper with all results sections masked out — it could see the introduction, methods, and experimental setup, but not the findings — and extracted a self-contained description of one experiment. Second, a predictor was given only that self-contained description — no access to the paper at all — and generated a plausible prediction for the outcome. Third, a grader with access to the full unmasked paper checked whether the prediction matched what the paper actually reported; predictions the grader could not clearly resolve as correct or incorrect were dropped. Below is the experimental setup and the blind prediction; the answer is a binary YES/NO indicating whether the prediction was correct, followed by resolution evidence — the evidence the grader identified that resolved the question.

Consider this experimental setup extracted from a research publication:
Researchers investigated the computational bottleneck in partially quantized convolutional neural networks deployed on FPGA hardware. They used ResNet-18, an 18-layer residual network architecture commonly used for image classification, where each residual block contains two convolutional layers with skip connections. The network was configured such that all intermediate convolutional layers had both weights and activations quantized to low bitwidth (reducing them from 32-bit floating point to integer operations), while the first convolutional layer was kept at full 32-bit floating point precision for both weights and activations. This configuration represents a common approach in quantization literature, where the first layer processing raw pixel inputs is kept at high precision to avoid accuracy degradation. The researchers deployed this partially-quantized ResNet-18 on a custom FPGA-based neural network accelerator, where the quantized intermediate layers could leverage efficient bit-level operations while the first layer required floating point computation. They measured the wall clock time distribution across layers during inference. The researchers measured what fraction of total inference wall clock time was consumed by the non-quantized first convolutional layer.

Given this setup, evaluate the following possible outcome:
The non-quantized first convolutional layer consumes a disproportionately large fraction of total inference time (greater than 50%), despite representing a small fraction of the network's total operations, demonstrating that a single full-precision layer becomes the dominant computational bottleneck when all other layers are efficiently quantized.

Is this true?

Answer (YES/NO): YES